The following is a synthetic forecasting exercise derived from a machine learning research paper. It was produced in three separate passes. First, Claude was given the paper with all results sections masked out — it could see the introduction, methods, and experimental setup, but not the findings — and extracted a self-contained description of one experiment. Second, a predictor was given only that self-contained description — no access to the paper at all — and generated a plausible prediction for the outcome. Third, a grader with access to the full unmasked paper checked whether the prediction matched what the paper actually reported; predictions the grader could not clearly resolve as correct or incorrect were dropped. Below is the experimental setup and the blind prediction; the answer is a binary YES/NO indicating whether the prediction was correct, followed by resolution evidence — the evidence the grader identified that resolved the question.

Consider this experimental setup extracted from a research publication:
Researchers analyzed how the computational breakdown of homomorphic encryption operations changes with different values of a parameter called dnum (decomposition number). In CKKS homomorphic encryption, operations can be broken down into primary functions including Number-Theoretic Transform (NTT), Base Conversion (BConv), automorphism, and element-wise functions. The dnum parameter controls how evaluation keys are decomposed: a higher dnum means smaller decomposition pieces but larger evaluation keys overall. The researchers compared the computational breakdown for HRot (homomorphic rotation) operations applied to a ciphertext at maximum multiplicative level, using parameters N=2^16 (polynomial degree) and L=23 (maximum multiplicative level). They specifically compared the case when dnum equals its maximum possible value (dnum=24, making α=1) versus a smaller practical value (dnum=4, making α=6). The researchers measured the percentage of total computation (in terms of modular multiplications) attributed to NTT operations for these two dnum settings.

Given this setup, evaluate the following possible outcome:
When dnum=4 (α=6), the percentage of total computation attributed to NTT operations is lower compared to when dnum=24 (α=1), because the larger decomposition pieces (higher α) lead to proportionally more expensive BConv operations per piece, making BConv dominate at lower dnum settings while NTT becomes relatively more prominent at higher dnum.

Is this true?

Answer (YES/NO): NO